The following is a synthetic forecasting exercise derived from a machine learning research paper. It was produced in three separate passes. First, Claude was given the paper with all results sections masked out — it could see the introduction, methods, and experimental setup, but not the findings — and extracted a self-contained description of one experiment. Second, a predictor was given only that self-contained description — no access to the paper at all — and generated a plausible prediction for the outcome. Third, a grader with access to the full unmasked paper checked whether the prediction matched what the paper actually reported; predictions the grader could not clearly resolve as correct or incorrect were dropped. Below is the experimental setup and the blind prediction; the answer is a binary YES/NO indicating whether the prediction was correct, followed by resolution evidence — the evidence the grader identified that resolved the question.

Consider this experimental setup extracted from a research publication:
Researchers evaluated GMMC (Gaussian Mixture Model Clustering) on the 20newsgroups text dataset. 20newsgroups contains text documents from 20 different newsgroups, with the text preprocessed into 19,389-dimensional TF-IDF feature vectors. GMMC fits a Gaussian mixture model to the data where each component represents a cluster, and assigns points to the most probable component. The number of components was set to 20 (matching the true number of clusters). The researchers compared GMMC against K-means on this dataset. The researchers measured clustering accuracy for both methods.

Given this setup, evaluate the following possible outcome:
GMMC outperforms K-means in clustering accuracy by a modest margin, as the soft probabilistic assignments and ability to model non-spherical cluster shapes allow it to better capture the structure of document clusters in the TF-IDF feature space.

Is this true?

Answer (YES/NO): NO